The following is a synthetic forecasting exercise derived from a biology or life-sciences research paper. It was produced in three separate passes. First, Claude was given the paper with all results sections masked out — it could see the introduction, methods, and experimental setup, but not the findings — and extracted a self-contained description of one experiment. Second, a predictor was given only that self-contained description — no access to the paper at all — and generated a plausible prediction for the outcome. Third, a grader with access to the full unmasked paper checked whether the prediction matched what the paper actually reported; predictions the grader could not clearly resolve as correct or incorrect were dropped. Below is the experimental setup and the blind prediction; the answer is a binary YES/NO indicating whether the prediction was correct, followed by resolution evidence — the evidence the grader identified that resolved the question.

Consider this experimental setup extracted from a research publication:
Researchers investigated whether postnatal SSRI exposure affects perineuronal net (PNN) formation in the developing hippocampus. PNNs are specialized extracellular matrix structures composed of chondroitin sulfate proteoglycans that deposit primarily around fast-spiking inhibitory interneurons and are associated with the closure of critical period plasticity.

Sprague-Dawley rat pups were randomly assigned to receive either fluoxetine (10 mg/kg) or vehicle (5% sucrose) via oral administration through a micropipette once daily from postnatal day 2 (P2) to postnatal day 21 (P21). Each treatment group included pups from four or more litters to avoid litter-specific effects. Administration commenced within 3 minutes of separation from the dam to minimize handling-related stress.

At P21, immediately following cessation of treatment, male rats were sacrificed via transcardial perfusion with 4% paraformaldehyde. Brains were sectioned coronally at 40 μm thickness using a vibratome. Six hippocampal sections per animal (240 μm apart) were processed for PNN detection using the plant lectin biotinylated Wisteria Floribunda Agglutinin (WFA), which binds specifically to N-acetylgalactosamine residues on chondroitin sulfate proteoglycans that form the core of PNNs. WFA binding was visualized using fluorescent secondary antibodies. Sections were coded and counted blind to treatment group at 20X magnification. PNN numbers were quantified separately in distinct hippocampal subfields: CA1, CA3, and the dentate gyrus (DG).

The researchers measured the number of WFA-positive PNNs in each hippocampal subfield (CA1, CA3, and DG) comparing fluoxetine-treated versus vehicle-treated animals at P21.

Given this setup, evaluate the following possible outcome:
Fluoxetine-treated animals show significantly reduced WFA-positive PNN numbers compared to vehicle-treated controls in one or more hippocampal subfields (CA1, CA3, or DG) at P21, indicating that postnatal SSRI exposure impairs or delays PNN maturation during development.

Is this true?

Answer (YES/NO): YES